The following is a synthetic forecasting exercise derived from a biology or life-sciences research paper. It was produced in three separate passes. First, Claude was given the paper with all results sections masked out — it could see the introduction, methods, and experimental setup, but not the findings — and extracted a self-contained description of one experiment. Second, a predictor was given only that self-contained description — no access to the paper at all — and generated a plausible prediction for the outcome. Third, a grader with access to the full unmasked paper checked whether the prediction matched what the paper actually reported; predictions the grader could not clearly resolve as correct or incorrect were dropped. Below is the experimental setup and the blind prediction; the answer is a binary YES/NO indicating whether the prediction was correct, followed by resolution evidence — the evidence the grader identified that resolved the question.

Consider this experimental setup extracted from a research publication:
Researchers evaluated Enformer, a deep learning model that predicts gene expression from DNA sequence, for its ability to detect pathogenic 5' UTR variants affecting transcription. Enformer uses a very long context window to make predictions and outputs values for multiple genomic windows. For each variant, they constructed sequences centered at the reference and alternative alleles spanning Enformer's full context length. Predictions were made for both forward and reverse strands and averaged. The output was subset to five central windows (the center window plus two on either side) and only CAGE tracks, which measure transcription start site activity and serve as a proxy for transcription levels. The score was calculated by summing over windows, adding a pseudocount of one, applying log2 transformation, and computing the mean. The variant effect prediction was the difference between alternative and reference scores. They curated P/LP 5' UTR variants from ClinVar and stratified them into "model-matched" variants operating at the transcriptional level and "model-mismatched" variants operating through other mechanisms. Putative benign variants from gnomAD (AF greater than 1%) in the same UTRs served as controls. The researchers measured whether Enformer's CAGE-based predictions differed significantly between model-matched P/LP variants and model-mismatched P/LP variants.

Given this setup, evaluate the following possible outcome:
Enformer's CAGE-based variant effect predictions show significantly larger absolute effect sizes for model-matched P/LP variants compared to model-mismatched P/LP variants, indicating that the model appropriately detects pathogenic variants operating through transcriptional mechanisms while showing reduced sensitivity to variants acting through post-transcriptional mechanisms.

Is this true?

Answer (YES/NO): YES